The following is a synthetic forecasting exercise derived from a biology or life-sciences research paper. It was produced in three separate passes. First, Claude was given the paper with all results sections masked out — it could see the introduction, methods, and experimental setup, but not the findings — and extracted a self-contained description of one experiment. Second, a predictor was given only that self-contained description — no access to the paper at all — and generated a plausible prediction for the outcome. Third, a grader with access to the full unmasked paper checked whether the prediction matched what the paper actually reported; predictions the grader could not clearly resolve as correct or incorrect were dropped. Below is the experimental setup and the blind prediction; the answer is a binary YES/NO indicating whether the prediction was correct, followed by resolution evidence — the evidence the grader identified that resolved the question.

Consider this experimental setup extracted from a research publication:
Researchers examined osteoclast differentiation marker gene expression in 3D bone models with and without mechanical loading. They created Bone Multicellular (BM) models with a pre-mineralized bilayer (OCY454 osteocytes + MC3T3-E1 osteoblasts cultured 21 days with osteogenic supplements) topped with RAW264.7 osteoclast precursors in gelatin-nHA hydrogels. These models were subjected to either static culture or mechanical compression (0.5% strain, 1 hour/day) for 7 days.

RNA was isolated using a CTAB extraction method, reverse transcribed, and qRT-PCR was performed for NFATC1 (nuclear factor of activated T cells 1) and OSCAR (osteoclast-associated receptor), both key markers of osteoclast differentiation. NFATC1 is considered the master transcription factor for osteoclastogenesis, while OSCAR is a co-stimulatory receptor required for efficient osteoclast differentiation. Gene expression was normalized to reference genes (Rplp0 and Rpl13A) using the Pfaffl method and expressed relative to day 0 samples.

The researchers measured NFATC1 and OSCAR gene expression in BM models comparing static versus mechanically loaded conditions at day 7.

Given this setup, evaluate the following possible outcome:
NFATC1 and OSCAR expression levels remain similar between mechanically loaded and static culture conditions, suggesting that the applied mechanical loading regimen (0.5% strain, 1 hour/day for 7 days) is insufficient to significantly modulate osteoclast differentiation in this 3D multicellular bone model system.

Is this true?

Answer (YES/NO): NO